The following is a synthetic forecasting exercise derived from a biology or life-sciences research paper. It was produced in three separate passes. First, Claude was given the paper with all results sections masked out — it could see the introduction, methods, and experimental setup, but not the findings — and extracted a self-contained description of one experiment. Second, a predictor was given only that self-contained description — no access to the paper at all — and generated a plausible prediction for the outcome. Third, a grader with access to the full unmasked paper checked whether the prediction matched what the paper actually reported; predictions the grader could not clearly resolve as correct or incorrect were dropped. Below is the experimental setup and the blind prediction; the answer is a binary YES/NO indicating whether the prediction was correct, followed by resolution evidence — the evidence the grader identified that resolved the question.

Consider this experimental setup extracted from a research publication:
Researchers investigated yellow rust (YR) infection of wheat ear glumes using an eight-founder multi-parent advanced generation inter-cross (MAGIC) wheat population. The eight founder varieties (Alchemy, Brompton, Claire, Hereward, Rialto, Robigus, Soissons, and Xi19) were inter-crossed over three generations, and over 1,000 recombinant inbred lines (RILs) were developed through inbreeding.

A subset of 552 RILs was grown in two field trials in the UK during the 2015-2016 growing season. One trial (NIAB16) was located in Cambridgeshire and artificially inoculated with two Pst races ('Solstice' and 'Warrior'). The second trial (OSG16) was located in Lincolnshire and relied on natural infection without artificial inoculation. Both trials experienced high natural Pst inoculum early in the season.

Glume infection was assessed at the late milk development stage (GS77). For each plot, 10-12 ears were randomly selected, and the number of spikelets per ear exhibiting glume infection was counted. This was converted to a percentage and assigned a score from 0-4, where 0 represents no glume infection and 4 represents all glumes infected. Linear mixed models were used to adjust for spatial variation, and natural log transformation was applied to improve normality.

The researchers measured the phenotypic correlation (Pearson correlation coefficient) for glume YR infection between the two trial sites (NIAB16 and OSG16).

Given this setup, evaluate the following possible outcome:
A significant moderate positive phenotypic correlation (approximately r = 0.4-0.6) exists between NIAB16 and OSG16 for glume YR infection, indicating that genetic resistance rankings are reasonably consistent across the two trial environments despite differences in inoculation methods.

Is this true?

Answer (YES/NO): YES